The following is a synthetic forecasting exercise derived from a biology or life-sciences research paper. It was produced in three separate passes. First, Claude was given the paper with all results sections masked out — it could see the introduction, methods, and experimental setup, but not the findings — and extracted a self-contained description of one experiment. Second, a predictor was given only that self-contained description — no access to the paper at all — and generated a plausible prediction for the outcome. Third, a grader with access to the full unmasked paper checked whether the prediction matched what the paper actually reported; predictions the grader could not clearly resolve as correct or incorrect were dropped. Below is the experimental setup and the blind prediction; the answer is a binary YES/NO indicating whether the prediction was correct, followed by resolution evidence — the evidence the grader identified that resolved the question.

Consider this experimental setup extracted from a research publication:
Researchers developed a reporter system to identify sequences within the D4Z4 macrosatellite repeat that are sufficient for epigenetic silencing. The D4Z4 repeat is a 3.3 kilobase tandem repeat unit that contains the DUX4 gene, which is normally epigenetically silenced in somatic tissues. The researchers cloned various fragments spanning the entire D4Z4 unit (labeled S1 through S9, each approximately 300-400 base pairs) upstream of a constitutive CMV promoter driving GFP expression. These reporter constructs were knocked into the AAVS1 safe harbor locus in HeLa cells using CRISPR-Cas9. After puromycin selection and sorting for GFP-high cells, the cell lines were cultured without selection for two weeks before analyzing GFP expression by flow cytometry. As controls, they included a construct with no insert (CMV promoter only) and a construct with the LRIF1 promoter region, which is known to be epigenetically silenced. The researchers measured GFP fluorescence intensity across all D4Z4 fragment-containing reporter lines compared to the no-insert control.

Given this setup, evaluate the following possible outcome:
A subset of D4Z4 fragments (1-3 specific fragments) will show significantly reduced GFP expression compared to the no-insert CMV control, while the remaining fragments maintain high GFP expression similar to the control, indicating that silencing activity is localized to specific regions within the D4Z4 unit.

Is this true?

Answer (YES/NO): YES